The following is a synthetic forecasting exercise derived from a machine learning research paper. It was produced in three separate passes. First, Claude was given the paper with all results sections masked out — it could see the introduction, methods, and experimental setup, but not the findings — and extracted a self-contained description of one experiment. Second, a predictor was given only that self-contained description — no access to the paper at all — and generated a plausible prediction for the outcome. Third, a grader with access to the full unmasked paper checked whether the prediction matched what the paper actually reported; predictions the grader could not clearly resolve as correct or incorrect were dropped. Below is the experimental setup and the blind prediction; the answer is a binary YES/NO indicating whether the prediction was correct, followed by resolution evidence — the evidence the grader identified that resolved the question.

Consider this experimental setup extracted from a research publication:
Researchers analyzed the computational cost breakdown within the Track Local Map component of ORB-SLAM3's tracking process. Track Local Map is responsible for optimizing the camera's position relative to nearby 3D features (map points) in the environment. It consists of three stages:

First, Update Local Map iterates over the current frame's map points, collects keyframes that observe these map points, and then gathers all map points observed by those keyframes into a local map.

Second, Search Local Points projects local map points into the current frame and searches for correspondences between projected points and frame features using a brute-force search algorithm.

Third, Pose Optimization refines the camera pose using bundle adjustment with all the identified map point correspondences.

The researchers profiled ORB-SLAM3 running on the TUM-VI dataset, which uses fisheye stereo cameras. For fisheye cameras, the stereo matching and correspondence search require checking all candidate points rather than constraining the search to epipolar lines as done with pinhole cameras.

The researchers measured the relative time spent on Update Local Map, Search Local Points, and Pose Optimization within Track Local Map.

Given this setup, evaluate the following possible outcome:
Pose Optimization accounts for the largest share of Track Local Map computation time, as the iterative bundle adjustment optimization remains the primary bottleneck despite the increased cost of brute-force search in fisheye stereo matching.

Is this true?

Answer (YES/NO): YES